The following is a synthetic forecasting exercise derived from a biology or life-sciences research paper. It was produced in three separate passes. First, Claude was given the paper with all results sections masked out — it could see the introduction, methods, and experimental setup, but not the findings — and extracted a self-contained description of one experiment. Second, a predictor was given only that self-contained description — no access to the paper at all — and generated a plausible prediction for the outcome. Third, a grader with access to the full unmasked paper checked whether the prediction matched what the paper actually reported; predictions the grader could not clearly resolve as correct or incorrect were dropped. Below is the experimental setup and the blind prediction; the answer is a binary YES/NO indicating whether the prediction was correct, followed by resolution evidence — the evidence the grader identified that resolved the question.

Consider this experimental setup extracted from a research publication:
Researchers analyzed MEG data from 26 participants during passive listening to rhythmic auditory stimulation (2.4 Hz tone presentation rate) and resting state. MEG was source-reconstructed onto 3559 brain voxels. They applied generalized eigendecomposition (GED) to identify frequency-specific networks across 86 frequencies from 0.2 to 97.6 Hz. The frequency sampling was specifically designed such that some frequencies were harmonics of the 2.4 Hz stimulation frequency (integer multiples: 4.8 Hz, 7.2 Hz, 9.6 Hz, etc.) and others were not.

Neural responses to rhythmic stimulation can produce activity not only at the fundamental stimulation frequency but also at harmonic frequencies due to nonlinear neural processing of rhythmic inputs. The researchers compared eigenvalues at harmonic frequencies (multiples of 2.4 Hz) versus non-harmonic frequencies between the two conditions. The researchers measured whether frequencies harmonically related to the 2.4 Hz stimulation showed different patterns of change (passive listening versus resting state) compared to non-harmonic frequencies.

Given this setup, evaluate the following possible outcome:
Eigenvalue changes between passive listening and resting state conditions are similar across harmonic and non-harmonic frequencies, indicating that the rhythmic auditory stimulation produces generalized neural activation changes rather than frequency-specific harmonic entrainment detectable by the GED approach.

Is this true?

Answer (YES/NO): NO